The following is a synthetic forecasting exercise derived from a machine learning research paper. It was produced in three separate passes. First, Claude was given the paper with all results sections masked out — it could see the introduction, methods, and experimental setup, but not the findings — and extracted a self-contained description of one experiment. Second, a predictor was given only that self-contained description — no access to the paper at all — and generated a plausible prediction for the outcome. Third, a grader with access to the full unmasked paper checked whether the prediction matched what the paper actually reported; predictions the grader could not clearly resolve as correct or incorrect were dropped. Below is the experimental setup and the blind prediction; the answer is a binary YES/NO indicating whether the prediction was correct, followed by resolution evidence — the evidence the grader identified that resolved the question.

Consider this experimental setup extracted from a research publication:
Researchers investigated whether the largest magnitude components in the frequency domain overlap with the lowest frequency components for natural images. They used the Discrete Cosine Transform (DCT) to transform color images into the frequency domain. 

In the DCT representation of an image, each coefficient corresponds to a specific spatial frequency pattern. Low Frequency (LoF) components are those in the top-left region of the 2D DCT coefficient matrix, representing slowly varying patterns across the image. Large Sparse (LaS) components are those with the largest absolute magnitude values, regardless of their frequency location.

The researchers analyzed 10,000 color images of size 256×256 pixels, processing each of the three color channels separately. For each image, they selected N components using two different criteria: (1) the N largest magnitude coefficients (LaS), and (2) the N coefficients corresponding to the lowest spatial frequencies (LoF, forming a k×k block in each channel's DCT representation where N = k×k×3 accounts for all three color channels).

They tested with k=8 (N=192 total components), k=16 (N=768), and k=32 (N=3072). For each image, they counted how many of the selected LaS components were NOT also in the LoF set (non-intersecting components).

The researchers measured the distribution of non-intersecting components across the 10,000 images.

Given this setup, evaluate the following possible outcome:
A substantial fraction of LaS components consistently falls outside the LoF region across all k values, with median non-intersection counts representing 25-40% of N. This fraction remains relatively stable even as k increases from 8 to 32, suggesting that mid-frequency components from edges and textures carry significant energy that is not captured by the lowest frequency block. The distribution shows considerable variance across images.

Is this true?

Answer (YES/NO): YES